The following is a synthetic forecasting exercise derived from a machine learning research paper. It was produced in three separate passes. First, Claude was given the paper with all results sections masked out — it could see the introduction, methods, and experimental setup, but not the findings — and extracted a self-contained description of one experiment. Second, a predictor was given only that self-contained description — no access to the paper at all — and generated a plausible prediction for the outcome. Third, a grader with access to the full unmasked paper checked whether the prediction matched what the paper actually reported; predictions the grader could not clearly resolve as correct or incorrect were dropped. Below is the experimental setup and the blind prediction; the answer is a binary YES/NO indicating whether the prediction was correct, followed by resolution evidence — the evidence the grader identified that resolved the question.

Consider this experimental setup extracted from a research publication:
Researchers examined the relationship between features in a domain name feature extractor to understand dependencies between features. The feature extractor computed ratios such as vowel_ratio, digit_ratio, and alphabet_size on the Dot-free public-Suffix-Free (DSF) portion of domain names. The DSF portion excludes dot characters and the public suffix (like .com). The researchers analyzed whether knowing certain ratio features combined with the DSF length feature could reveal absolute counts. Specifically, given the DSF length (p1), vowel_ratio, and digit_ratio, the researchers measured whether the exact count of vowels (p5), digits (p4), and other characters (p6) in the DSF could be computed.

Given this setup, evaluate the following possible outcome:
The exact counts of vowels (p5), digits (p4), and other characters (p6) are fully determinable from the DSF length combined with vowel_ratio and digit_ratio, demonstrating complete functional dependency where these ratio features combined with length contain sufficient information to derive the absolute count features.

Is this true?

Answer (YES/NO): YES